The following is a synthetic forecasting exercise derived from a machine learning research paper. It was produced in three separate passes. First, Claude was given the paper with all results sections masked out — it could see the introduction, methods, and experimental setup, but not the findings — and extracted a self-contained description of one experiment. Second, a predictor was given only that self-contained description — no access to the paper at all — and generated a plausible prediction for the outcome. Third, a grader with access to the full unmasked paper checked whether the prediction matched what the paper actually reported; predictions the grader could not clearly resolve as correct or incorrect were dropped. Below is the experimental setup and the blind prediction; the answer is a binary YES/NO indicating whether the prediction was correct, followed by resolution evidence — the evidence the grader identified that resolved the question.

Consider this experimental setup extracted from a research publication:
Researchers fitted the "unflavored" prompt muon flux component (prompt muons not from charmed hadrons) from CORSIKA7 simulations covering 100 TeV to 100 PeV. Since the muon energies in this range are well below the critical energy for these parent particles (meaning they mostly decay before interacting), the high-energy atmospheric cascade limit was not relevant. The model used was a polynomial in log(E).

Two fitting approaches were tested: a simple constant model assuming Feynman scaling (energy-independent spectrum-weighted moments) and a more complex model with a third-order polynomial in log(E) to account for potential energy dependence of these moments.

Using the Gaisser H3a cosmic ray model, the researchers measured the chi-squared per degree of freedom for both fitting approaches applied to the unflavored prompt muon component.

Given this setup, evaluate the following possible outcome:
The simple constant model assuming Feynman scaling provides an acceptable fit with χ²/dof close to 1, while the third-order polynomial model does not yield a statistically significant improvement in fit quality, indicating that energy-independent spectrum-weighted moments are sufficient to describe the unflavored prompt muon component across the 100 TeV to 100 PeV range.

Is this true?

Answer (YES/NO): NO